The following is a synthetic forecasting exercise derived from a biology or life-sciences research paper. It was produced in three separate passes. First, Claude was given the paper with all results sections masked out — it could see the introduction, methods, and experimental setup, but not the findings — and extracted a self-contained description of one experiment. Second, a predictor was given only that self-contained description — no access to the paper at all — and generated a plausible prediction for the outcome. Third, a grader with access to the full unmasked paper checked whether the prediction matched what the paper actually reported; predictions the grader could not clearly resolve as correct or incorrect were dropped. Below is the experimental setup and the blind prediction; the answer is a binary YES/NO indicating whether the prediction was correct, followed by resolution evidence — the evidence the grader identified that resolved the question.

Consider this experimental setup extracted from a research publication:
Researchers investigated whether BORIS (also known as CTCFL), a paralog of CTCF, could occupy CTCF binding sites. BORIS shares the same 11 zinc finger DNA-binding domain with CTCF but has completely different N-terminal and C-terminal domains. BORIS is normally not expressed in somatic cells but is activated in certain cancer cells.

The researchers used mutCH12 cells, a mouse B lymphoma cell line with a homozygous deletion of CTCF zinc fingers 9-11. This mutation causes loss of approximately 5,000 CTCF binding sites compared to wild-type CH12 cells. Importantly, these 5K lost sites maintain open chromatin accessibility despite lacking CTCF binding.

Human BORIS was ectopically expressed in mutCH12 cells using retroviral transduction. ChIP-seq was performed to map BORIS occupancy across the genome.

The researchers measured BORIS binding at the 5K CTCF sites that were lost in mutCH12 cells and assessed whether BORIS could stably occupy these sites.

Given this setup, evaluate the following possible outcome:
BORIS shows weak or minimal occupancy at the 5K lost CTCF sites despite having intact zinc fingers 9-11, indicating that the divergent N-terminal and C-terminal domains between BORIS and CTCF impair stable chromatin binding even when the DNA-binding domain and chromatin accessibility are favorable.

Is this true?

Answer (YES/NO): NO